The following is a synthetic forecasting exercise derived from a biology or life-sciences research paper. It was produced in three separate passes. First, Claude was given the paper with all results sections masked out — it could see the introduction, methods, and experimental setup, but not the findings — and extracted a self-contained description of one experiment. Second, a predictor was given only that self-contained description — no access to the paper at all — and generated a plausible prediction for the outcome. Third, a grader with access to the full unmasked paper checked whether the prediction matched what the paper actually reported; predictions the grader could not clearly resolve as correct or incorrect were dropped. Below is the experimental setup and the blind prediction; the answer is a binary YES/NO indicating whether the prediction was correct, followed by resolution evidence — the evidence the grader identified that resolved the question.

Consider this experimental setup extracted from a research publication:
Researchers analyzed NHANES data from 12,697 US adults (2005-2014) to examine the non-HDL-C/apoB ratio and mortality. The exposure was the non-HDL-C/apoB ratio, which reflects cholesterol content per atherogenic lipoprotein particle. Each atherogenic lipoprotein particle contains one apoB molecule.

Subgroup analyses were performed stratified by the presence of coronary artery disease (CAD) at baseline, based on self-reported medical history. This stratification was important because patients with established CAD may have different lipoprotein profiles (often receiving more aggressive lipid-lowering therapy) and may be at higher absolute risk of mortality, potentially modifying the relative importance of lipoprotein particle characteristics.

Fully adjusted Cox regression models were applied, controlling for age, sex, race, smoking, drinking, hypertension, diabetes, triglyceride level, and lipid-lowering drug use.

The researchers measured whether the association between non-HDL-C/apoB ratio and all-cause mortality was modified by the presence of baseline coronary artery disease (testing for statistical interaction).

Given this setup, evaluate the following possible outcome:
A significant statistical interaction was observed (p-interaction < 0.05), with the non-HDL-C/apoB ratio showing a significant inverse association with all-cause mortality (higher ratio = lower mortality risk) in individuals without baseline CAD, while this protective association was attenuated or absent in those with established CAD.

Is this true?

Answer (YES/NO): NO